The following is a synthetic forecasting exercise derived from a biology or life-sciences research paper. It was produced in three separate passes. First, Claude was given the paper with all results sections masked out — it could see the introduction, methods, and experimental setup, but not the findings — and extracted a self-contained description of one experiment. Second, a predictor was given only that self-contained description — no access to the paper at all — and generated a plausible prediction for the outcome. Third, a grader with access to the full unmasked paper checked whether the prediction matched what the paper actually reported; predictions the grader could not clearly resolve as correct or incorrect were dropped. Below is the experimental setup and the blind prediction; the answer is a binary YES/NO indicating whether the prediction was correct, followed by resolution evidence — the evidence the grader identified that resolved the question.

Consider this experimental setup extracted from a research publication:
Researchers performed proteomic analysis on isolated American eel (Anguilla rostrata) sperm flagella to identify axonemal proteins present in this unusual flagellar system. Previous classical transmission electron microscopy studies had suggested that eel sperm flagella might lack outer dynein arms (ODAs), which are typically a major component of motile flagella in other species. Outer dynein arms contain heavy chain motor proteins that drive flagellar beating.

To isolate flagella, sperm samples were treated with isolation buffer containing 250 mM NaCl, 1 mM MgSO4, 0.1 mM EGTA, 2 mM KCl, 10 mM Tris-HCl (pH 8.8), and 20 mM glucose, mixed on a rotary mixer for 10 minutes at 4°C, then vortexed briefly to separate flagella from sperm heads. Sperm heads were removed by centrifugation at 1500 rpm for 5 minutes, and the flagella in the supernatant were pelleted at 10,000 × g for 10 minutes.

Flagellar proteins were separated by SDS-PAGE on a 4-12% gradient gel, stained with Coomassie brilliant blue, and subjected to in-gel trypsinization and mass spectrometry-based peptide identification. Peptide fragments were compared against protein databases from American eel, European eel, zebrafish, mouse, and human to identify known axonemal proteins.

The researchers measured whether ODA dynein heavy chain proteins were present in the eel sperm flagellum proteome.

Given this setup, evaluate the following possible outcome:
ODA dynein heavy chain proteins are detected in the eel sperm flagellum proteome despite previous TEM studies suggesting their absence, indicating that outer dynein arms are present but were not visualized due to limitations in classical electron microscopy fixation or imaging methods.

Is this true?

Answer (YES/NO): NO